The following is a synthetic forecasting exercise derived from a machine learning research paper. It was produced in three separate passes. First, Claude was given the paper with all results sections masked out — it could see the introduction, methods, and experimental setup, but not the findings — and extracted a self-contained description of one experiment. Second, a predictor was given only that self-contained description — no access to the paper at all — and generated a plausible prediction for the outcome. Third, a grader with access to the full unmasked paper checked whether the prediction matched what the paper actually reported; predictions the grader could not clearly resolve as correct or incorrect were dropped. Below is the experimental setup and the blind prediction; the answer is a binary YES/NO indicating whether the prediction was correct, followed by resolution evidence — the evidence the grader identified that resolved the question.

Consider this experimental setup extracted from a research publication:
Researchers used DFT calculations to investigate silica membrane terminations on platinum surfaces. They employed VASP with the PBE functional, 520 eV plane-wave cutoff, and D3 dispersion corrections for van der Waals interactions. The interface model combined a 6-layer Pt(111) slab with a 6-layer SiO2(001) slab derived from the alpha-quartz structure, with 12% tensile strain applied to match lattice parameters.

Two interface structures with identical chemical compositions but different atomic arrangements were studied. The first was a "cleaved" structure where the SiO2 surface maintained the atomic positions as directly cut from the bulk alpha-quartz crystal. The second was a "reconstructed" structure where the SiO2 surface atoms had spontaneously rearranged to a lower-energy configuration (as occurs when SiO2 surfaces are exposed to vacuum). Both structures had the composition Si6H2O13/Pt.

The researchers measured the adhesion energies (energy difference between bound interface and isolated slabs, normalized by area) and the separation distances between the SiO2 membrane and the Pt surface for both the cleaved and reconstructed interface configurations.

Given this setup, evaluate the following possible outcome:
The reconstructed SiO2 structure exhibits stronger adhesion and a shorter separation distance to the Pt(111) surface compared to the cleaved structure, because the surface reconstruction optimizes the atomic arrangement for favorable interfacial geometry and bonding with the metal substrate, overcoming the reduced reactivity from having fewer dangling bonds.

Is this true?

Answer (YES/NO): NO